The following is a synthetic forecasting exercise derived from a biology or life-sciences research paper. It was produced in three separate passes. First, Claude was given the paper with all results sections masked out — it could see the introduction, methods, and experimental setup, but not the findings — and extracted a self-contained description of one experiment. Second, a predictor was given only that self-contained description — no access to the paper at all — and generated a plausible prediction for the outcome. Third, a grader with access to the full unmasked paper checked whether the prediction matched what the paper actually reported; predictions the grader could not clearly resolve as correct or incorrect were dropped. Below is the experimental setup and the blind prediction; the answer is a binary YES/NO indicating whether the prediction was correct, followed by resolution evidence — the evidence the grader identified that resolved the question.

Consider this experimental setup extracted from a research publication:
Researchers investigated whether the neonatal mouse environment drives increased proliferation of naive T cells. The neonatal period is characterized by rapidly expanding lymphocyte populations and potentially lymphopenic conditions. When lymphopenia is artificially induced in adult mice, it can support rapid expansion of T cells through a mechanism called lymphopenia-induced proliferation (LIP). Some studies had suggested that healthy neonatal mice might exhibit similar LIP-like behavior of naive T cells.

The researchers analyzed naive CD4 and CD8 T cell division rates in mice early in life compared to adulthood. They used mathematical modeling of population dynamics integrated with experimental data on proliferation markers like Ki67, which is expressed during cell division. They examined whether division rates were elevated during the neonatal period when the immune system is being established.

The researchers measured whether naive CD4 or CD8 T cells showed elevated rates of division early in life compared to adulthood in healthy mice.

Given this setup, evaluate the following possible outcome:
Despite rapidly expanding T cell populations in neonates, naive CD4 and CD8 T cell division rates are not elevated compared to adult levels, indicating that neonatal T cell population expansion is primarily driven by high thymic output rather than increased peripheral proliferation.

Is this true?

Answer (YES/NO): YES